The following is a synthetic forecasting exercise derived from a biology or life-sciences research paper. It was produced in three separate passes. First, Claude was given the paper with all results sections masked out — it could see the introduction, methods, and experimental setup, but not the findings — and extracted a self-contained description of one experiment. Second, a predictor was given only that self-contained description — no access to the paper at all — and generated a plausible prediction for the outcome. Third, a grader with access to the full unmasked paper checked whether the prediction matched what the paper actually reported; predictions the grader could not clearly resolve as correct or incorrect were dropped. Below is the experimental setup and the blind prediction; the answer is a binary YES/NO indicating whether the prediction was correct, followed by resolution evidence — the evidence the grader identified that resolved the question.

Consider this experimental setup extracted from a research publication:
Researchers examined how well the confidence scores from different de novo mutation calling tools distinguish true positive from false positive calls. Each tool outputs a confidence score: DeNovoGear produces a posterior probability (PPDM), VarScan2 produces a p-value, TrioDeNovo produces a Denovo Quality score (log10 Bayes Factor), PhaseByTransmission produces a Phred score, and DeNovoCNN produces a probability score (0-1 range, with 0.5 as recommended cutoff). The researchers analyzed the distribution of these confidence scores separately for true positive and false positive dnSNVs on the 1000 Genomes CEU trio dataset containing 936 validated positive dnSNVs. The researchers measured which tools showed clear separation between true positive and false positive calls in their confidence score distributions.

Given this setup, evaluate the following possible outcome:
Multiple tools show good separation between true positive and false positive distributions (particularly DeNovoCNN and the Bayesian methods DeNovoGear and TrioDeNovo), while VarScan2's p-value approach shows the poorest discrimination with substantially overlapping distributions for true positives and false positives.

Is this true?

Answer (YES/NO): NO